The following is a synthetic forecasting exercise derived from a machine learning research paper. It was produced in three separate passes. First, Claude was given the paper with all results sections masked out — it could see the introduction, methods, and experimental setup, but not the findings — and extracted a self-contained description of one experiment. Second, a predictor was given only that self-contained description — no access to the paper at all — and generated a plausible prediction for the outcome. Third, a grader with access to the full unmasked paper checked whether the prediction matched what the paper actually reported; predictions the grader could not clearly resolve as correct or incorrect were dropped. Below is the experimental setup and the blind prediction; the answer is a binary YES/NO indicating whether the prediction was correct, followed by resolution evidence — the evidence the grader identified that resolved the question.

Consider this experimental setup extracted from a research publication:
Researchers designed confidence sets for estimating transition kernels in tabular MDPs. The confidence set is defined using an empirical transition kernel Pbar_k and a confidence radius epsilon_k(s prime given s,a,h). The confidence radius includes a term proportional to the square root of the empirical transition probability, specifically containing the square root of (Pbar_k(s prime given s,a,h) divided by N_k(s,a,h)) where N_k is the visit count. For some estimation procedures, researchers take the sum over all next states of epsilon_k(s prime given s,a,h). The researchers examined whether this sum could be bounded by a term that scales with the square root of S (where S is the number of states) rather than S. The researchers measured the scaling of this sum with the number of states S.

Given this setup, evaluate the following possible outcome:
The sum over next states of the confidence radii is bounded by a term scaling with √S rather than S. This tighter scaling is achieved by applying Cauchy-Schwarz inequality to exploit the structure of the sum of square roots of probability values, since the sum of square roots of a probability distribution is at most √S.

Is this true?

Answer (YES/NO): YES